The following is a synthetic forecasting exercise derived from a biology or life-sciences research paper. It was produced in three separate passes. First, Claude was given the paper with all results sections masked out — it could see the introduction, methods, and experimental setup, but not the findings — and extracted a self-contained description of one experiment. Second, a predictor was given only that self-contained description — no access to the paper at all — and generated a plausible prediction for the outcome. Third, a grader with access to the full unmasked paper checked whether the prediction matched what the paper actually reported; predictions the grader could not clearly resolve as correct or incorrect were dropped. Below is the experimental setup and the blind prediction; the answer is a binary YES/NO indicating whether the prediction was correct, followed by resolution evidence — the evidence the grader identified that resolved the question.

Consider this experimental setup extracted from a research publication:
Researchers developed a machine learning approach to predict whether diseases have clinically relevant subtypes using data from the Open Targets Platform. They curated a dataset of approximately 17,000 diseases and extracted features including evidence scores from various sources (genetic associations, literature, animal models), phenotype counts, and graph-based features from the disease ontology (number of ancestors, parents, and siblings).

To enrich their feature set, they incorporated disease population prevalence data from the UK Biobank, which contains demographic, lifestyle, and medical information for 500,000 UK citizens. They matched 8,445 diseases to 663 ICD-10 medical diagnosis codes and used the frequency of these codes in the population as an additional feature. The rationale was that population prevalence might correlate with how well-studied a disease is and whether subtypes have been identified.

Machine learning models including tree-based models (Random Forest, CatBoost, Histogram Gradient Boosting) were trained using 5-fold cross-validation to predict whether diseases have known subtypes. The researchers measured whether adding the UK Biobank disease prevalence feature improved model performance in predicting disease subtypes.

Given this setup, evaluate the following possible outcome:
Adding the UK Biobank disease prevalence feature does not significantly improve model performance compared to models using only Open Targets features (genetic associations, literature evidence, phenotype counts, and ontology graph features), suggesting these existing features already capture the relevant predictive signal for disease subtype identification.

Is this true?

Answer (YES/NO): YES